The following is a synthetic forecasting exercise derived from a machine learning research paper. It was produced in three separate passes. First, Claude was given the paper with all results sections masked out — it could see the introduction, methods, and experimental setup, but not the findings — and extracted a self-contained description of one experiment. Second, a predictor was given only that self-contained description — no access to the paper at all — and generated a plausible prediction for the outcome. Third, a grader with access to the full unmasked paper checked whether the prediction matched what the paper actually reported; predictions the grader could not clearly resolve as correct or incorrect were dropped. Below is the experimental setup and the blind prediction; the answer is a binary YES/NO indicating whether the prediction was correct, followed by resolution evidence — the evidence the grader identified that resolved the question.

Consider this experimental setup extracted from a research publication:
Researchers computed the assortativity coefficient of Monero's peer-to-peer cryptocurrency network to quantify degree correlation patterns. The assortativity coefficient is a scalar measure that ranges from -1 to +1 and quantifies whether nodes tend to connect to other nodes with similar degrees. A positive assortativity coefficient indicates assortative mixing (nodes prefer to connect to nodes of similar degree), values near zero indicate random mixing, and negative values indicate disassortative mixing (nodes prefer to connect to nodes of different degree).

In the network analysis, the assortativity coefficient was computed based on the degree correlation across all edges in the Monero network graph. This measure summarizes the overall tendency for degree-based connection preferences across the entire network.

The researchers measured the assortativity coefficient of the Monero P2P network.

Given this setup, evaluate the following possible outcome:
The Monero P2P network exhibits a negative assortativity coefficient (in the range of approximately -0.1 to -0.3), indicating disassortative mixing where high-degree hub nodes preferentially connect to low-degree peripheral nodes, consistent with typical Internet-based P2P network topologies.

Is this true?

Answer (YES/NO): YES